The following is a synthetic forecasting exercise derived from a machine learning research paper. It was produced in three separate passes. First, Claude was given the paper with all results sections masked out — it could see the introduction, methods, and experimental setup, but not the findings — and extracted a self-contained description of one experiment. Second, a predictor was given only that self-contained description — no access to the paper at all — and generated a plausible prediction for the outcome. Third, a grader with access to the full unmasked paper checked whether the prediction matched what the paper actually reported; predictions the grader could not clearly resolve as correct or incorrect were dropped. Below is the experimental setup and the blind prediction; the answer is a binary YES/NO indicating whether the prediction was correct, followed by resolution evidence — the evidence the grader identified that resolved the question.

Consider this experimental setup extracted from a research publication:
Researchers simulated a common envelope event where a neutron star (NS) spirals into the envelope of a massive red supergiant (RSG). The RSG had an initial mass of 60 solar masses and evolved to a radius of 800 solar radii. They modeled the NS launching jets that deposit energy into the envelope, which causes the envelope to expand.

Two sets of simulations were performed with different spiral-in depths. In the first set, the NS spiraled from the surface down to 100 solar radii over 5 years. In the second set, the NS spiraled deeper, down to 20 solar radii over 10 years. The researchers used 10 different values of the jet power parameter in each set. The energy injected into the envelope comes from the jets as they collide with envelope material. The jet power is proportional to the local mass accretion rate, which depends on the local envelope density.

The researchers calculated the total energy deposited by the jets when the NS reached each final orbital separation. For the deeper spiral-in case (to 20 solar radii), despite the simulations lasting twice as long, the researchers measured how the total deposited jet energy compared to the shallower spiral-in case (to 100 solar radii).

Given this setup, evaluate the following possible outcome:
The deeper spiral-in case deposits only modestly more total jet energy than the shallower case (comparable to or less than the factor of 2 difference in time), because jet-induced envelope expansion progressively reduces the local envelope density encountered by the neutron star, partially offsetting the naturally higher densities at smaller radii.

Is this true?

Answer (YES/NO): NO